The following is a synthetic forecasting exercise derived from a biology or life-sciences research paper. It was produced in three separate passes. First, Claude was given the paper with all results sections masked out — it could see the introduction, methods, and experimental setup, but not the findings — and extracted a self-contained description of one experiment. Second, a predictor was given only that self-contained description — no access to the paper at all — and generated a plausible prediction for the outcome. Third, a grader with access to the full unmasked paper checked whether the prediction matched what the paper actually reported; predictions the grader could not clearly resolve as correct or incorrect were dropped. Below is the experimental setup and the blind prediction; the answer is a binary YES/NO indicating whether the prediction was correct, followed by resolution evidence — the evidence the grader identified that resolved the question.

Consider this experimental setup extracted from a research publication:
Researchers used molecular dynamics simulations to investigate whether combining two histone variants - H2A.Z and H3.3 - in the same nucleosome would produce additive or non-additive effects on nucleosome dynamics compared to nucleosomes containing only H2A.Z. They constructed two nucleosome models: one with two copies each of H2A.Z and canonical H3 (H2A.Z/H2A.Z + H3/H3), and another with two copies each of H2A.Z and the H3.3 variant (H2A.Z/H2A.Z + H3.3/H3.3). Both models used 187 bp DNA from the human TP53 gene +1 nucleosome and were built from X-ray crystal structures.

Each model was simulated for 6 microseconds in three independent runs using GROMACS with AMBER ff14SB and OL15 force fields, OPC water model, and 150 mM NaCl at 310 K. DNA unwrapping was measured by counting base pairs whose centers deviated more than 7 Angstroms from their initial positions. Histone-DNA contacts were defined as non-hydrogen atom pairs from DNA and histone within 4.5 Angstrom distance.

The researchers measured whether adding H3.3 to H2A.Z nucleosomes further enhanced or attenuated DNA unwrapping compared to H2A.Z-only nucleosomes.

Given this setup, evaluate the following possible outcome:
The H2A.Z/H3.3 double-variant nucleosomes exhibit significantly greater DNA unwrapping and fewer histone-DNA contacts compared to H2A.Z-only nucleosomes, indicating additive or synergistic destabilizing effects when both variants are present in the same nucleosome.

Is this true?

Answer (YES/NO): NO